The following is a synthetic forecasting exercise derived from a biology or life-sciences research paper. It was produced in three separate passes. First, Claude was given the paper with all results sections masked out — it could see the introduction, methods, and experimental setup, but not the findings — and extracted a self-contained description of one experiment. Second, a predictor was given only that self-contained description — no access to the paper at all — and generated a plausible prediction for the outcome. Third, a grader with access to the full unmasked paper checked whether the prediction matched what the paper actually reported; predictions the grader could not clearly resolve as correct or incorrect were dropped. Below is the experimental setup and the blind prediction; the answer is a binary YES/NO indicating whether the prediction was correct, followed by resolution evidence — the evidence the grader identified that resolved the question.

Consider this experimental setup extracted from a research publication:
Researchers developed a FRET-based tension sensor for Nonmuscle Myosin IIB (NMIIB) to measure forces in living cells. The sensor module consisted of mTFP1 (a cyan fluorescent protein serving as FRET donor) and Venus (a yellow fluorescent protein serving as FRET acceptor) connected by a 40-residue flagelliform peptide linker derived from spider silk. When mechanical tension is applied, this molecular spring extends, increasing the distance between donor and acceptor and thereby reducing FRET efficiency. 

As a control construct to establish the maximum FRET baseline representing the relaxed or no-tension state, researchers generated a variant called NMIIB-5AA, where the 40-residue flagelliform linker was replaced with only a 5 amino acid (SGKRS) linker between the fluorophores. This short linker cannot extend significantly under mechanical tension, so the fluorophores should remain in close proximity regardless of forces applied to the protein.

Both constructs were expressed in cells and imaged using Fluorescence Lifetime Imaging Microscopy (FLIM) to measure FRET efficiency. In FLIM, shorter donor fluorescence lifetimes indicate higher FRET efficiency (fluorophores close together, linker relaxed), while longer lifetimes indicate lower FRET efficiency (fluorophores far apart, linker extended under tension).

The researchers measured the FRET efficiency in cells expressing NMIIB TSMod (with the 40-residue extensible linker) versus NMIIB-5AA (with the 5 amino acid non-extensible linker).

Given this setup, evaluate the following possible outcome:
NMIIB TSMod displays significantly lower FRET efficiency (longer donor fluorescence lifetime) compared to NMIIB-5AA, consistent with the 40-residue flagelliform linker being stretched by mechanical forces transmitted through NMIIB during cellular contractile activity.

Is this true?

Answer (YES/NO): YES